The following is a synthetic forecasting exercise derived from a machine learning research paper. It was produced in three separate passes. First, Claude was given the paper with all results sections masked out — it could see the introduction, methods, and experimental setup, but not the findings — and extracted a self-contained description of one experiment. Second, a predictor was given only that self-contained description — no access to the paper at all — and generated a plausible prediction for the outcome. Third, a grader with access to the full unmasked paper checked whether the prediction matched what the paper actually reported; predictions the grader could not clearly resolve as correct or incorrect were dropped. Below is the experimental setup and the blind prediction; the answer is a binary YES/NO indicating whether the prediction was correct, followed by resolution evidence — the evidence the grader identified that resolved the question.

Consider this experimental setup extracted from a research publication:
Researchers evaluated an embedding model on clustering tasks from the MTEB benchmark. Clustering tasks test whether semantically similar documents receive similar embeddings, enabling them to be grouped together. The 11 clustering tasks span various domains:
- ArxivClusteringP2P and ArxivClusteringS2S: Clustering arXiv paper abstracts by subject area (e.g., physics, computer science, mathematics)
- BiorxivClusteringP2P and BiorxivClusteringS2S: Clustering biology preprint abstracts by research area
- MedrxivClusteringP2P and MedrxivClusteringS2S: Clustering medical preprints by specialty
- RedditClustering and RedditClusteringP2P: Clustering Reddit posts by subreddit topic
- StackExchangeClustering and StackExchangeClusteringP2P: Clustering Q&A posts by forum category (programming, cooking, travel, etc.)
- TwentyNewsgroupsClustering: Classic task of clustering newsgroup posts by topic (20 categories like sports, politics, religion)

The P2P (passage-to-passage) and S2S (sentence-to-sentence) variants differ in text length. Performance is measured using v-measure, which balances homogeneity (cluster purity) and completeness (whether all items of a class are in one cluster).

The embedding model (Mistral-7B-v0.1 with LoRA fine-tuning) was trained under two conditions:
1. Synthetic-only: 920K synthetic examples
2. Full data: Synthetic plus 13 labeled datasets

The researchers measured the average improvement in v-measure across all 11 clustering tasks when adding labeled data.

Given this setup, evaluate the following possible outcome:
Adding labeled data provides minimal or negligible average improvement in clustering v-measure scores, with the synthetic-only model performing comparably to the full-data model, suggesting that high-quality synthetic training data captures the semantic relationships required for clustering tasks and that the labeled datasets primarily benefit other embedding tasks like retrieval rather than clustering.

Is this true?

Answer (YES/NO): YES